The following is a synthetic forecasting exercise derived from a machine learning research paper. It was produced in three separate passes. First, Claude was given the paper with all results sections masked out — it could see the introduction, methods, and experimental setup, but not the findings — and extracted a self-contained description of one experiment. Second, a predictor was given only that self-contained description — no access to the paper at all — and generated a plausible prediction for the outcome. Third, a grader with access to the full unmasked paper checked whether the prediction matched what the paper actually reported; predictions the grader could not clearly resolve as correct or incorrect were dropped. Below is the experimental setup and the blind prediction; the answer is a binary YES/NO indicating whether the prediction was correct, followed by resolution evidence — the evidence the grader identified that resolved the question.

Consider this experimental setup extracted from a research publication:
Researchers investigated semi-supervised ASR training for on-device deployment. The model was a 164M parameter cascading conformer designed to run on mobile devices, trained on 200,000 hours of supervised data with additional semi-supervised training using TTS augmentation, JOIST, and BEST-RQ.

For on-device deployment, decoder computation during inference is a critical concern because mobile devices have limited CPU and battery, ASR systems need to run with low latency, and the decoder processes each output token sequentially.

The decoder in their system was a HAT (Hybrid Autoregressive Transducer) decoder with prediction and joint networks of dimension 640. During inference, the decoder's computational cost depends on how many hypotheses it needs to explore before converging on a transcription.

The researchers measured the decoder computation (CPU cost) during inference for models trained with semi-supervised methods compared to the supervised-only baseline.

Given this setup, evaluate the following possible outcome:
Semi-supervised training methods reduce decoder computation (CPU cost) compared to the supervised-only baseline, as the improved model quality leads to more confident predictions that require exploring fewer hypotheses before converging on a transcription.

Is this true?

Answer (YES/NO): YES